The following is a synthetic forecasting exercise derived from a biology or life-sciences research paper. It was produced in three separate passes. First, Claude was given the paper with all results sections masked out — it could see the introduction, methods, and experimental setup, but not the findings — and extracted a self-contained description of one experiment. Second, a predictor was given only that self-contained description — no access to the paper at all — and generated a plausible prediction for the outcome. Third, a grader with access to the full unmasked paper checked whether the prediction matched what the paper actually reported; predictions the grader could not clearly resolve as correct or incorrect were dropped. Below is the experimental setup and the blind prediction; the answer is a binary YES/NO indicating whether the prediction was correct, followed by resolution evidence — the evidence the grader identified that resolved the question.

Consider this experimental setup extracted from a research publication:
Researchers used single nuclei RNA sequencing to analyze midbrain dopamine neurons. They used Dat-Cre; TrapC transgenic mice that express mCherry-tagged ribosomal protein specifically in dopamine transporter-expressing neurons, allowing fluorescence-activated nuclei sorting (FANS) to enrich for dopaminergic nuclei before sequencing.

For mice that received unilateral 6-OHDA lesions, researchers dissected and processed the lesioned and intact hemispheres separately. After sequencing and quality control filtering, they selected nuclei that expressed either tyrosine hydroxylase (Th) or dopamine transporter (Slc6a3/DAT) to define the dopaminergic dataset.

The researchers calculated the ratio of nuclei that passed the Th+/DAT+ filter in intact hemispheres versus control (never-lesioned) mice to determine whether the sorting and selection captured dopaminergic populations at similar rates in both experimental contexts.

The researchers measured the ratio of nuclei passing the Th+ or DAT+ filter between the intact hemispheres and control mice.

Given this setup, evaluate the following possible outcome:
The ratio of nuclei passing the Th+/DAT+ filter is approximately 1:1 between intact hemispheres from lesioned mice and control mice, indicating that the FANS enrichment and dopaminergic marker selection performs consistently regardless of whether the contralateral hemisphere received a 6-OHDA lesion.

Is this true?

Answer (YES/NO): YES